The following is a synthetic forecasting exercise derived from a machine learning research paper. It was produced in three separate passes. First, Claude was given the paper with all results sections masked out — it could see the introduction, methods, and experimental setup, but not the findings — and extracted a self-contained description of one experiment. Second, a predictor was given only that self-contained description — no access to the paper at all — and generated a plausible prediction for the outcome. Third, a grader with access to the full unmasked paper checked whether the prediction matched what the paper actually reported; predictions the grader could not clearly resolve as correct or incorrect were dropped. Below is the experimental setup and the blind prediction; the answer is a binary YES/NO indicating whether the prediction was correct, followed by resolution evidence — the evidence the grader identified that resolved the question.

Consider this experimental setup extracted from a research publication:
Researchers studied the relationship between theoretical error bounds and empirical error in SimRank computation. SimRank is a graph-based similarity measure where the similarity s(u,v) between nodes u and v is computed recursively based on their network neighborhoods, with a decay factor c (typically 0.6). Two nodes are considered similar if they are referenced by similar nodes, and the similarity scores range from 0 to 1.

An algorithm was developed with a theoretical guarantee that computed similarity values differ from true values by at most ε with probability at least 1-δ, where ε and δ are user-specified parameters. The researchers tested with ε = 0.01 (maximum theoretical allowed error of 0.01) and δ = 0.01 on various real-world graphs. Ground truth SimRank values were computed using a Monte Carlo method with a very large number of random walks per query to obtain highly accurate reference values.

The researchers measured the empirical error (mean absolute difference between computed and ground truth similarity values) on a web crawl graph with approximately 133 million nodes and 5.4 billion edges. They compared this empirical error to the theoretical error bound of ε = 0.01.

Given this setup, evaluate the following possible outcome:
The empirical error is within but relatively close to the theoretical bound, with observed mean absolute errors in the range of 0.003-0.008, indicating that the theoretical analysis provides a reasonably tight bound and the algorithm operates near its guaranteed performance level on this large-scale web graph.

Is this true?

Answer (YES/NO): NO